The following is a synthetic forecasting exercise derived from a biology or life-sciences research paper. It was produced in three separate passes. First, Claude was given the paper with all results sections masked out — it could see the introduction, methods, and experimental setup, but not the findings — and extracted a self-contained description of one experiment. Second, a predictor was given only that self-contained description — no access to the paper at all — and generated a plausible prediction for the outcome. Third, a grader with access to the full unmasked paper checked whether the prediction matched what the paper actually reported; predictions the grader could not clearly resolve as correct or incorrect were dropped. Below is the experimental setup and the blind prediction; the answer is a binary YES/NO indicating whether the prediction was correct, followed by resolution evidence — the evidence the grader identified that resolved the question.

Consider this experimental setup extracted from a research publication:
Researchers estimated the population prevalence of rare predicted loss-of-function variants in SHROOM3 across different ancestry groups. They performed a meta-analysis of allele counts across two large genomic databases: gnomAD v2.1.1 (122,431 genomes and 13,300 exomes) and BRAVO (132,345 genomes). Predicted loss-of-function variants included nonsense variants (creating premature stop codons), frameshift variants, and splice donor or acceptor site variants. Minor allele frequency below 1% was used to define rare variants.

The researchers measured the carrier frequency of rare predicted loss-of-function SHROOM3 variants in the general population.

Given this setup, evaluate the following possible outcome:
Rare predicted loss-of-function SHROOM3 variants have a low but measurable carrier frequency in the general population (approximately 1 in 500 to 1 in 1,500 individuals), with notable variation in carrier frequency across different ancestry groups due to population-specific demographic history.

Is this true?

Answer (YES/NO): NO